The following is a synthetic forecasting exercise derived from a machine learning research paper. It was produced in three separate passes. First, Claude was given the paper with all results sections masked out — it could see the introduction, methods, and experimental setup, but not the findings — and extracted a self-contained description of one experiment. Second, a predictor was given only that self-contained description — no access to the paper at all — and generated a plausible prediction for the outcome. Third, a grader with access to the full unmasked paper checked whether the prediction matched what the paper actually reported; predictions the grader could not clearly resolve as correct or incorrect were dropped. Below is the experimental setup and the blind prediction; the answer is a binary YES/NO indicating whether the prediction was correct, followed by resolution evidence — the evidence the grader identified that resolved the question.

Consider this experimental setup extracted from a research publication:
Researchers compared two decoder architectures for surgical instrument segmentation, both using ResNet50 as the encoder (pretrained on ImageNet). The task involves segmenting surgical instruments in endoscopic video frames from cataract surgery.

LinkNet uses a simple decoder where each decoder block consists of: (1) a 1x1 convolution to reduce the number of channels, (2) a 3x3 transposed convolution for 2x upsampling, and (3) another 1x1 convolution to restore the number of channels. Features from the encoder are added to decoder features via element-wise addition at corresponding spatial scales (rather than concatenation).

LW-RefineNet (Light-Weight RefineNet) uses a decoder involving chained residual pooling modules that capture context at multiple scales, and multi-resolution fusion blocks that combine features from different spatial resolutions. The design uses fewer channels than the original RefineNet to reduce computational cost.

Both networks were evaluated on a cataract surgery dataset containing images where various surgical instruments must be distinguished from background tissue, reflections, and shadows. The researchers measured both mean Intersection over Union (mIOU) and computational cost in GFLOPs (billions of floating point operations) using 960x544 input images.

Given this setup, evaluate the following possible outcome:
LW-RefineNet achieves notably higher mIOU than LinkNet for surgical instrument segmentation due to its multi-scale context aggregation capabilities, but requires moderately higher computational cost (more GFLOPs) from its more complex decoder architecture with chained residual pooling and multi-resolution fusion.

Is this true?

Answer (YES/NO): NO